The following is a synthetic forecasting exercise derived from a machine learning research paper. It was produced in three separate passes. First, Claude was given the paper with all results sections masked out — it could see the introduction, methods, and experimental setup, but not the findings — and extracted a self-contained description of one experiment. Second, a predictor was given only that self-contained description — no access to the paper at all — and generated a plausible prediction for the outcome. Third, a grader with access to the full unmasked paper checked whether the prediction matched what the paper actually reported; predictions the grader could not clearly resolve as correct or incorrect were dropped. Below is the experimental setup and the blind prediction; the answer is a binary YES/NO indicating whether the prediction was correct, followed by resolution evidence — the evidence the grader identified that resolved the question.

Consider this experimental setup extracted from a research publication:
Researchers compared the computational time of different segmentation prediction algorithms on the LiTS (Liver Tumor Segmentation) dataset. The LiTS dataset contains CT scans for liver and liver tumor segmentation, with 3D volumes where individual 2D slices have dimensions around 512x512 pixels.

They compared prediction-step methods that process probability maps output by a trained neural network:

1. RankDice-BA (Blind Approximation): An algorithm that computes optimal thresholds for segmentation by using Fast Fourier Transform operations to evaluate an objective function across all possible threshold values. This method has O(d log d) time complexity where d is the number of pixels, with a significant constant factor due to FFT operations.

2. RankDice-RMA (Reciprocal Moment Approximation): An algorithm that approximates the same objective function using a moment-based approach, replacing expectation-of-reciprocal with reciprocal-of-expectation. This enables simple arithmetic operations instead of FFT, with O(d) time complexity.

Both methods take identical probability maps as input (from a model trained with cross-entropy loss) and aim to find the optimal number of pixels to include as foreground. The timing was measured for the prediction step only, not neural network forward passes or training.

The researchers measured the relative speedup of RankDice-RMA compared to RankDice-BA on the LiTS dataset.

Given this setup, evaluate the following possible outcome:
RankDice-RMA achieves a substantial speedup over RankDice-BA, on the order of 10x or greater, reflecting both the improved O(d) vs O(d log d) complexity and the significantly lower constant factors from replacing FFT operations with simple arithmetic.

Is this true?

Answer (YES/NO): YES